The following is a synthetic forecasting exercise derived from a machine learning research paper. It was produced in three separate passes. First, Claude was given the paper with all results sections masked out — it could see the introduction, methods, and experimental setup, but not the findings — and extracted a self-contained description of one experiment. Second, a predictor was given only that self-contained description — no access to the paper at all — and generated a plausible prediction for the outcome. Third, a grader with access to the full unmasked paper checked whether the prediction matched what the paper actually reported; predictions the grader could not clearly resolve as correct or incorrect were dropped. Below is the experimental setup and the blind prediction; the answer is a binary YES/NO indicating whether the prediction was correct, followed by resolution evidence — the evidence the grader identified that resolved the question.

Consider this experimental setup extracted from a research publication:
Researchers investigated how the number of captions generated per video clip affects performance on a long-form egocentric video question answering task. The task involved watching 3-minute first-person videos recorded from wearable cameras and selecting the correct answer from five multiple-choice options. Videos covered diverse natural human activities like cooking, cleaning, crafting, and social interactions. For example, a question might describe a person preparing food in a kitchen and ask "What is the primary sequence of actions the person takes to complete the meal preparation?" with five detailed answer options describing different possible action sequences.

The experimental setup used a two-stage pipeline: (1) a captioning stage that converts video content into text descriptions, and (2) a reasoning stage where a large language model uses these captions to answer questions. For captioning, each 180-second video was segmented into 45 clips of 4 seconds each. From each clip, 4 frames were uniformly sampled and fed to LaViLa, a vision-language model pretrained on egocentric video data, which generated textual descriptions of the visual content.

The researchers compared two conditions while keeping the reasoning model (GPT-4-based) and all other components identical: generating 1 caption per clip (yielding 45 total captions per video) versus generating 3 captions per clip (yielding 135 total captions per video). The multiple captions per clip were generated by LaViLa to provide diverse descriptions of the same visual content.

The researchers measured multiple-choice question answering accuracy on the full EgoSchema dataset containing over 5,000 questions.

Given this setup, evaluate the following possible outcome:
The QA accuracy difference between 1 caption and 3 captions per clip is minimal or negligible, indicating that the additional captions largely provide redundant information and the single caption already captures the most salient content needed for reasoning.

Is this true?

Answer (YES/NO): NO